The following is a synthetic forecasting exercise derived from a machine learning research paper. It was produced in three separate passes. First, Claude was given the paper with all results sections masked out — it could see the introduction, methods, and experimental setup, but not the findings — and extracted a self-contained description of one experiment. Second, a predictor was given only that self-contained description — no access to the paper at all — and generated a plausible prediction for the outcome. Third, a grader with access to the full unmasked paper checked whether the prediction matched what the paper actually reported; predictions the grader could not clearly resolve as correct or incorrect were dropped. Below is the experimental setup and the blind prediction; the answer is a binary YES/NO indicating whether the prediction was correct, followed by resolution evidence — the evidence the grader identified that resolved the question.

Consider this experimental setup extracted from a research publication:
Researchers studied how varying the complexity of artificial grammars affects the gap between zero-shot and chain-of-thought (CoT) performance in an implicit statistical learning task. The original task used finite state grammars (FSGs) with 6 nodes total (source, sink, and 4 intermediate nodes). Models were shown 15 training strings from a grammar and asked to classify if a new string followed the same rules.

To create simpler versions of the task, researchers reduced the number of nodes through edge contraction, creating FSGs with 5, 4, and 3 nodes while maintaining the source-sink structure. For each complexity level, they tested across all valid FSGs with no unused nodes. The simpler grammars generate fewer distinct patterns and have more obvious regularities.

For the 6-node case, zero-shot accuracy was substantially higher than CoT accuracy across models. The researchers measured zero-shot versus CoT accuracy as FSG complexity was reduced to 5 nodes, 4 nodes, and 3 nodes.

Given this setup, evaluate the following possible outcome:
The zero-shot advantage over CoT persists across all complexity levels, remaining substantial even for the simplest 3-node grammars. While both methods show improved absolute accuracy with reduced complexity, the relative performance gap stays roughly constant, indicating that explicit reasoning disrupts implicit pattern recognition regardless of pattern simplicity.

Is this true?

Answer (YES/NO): NO